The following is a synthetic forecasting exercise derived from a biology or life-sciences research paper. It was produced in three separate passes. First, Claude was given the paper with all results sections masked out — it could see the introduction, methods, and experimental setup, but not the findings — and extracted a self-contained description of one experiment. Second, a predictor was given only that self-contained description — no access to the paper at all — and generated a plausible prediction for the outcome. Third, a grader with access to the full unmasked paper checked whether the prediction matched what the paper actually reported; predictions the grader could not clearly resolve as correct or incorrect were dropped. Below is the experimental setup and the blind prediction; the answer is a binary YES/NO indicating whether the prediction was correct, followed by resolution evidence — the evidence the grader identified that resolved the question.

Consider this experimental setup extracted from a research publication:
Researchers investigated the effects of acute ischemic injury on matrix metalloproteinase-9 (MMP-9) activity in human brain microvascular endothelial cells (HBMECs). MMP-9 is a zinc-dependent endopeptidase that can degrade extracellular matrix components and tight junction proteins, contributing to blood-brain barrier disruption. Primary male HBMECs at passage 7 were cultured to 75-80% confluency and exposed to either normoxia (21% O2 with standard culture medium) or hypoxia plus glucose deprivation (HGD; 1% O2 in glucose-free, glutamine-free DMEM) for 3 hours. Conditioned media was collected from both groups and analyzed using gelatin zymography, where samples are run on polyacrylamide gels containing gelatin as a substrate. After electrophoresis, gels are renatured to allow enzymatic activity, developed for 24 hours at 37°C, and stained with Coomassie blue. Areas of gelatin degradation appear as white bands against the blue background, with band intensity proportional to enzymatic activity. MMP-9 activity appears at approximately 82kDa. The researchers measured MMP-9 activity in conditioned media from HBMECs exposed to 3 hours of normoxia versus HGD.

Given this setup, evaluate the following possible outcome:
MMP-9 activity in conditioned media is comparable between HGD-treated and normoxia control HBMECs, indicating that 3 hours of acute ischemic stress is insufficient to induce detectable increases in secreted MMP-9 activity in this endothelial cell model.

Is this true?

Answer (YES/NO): NO